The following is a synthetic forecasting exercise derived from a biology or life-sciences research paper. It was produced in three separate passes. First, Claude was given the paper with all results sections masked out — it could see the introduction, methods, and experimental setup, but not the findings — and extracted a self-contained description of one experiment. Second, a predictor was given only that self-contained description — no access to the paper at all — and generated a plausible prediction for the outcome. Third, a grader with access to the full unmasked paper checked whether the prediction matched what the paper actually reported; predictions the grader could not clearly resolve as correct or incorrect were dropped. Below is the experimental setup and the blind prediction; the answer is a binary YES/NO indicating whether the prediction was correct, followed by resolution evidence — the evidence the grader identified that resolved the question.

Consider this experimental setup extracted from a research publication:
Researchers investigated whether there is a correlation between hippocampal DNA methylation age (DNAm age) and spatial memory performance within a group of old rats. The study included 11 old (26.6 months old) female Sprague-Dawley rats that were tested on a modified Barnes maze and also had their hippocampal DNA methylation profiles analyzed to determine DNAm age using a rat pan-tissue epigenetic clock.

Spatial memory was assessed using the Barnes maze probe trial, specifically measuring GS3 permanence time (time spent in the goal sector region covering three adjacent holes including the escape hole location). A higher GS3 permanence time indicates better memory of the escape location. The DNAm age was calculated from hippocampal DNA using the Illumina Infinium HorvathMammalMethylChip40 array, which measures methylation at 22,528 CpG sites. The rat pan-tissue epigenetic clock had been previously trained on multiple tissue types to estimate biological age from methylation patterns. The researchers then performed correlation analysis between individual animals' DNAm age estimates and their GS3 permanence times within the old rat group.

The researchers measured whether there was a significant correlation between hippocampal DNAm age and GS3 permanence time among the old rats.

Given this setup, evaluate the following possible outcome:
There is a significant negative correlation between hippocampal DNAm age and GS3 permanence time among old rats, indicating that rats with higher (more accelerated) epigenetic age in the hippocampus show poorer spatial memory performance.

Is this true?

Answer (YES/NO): NO